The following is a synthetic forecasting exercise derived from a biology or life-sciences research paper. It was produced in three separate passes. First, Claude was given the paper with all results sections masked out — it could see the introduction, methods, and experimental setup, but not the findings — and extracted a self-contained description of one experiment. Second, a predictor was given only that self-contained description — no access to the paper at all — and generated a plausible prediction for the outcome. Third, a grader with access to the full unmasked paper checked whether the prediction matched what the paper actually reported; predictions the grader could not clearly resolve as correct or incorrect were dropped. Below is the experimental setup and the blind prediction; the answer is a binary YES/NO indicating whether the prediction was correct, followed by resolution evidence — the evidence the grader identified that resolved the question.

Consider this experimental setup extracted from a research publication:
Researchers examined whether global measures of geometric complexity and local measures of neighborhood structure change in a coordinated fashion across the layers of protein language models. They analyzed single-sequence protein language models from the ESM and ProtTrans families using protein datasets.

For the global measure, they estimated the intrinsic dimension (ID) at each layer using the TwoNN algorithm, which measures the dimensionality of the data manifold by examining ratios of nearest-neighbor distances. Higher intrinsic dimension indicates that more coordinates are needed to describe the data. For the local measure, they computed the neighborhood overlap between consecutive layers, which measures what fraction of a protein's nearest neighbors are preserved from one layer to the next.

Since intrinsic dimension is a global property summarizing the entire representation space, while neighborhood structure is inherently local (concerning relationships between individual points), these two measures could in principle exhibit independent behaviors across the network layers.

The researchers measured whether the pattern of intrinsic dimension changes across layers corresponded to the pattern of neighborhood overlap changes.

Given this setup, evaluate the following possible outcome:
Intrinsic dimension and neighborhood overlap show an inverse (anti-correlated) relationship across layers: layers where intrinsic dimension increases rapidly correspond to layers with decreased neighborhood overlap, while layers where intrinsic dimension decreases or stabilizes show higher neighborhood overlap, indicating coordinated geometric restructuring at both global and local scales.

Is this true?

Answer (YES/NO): NO